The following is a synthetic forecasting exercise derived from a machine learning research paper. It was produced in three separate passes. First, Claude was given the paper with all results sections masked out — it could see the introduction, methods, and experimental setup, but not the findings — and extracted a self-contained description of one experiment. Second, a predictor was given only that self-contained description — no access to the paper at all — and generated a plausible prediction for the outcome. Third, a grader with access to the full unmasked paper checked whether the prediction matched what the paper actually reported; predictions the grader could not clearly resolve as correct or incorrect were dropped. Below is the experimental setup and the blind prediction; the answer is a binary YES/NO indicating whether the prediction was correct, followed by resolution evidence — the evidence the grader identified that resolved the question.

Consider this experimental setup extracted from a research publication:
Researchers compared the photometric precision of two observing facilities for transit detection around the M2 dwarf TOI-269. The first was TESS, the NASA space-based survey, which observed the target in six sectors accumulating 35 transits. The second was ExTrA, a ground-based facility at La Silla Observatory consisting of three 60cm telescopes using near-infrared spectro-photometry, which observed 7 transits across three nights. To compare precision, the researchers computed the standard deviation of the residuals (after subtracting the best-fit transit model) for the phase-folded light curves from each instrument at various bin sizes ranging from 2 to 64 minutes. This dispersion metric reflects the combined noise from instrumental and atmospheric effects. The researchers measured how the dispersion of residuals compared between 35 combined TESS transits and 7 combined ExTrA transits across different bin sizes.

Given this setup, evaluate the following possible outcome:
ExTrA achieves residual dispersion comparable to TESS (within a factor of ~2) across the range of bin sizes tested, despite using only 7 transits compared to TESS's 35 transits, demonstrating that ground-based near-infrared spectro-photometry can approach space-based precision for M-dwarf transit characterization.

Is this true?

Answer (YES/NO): YES